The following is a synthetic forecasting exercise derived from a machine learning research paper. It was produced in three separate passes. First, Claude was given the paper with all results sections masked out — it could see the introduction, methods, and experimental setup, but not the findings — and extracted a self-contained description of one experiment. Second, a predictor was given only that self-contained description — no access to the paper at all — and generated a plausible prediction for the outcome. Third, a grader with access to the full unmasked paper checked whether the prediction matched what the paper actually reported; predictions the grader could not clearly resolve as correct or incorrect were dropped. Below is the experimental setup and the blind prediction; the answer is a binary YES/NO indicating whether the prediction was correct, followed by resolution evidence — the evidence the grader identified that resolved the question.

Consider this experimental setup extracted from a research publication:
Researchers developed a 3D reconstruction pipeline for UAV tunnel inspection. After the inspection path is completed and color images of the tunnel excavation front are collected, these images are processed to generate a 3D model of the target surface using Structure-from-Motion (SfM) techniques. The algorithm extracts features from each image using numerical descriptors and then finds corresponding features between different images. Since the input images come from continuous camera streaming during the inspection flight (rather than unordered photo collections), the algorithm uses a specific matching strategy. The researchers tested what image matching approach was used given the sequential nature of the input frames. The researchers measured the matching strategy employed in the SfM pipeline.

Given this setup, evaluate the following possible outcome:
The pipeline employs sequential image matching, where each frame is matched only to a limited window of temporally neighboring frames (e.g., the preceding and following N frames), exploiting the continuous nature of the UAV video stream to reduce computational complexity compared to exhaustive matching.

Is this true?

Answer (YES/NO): YES